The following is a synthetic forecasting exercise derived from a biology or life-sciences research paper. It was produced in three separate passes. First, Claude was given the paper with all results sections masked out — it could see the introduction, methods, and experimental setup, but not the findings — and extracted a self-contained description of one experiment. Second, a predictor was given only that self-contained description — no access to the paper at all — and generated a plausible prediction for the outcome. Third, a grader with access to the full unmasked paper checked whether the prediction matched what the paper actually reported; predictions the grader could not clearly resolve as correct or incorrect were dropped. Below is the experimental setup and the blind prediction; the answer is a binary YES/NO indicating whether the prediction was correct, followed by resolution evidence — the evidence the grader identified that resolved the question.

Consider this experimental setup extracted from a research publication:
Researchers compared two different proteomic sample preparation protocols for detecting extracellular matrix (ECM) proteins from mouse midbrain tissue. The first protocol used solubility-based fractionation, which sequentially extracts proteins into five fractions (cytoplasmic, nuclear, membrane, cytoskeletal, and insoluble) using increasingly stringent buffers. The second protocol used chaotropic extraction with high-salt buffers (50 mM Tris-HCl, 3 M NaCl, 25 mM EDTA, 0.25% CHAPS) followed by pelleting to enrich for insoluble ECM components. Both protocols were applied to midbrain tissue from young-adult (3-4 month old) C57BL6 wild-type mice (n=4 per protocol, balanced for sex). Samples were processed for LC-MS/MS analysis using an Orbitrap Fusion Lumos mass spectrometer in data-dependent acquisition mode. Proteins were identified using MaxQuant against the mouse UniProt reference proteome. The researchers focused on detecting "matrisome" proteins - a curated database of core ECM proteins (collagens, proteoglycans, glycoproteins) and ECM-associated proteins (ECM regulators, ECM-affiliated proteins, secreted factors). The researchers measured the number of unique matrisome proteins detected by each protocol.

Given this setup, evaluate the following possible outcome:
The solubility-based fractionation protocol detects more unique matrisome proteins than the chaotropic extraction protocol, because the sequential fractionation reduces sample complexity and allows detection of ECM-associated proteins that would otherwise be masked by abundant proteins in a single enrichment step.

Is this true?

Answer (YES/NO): NO